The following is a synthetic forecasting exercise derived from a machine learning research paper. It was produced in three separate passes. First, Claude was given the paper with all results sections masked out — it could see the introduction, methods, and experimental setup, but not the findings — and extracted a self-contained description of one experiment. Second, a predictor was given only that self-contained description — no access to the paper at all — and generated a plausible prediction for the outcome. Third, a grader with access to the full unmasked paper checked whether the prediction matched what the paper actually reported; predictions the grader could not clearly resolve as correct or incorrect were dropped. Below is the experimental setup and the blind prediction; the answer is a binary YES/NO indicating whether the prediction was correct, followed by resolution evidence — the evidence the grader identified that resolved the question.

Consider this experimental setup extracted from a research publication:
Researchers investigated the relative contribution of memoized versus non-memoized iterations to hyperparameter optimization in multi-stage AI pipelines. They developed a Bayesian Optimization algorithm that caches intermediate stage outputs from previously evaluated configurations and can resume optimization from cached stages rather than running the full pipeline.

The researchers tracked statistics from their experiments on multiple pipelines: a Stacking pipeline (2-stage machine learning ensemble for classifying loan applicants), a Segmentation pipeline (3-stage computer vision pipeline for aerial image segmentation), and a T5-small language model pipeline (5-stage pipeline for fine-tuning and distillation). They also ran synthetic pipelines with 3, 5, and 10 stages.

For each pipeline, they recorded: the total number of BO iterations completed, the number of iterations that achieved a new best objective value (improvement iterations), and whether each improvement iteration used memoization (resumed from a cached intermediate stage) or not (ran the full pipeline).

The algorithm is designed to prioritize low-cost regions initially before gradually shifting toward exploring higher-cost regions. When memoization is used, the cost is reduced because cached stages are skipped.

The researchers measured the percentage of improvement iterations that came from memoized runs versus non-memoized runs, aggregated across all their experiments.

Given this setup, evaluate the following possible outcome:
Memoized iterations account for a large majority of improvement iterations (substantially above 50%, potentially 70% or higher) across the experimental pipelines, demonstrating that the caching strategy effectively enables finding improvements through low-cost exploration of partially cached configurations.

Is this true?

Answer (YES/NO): NO